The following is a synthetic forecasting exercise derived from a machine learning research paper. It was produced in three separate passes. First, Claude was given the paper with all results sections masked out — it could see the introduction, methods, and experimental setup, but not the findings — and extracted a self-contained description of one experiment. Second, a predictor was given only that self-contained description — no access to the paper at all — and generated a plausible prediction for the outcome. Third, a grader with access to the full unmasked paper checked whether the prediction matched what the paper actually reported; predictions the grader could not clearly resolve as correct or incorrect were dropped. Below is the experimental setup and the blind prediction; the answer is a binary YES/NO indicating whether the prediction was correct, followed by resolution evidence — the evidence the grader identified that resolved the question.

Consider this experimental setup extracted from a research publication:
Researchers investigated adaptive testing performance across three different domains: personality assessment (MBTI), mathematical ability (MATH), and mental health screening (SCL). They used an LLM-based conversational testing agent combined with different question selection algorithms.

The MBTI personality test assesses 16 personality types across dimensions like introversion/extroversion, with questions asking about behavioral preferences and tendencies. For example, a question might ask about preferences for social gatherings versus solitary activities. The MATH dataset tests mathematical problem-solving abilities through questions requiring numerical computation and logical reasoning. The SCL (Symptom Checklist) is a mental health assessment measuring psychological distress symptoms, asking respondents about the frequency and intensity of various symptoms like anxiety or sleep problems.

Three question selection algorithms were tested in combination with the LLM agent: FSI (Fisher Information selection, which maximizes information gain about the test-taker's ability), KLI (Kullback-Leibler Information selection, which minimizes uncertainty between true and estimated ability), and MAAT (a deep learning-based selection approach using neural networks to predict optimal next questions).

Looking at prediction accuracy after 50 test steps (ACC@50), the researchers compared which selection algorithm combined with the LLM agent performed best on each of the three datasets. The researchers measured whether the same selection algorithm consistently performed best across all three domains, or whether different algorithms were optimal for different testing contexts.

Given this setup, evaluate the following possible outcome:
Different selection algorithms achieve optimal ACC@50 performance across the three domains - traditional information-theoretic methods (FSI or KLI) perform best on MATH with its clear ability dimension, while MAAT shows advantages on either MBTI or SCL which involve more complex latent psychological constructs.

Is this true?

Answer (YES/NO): NO